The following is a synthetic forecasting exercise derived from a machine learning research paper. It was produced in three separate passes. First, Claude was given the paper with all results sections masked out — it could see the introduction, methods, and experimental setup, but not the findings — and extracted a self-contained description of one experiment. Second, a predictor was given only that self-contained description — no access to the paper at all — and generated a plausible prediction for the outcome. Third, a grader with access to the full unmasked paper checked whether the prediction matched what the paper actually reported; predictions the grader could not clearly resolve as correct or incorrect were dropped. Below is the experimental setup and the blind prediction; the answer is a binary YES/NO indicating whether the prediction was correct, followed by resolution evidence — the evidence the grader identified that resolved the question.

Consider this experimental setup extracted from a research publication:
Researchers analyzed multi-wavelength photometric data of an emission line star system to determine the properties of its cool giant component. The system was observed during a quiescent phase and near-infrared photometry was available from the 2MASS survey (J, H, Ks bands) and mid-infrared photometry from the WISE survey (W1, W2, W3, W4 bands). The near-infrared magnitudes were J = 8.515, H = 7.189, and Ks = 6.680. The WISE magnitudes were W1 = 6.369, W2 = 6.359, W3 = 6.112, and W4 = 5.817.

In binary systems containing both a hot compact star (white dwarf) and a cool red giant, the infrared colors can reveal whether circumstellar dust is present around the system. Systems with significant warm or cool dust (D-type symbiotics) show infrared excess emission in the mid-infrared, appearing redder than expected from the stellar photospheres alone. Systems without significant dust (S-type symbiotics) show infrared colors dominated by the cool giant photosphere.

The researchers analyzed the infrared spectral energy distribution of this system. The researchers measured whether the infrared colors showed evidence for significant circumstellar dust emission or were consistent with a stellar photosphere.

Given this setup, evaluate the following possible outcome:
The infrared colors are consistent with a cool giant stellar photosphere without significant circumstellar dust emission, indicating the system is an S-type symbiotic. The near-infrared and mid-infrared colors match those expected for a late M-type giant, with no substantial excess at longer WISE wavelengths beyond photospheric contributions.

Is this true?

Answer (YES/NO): YES